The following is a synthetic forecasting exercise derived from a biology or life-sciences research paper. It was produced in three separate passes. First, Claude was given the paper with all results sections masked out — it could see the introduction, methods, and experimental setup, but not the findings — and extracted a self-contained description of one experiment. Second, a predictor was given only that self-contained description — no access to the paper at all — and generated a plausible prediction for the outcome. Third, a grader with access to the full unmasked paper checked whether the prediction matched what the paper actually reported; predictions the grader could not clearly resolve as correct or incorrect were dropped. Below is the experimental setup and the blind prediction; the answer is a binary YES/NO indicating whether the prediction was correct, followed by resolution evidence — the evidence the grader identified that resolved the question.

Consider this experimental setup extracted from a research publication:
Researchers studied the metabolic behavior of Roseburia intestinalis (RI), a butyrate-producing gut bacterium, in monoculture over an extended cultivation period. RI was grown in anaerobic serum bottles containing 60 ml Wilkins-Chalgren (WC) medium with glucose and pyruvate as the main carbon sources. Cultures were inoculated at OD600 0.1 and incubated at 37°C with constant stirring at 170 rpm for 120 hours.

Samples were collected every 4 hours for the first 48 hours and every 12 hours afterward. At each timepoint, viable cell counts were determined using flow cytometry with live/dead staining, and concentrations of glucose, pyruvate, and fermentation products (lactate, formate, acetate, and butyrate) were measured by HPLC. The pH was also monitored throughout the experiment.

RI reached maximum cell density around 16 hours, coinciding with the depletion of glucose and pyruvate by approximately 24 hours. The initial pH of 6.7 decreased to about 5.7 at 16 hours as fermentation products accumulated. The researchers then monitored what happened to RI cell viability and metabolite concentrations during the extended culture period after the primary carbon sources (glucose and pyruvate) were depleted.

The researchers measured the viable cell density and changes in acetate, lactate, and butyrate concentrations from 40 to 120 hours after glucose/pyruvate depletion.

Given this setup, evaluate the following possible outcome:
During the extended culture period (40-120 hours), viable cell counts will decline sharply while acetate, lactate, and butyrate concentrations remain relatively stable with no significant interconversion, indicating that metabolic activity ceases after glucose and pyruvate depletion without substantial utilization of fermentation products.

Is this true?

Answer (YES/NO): NO